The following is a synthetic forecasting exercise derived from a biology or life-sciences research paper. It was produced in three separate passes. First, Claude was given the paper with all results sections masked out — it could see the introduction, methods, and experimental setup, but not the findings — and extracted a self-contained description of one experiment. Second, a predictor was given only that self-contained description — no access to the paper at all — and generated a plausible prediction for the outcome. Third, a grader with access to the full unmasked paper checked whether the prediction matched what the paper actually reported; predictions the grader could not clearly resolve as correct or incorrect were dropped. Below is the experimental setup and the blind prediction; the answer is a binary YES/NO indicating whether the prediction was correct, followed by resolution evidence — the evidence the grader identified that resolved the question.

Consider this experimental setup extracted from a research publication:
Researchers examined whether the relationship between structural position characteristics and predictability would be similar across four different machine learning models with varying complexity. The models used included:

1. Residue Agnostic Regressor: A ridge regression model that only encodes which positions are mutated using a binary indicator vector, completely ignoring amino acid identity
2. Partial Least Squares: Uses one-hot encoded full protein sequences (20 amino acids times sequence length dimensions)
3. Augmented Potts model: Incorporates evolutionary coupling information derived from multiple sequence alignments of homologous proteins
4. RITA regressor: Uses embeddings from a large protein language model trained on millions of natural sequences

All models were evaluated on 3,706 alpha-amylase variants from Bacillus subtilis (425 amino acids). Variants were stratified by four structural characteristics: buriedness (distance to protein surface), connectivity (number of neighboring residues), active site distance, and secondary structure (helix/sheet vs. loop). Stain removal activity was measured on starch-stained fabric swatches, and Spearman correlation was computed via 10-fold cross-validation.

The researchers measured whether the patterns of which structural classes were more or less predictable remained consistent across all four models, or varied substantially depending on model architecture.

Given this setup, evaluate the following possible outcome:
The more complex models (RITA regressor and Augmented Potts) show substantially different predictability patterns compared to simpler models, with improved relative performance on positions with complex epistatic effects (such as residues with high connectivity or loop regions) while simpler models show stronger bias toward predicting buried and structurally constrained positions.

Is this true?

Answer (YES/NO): NO